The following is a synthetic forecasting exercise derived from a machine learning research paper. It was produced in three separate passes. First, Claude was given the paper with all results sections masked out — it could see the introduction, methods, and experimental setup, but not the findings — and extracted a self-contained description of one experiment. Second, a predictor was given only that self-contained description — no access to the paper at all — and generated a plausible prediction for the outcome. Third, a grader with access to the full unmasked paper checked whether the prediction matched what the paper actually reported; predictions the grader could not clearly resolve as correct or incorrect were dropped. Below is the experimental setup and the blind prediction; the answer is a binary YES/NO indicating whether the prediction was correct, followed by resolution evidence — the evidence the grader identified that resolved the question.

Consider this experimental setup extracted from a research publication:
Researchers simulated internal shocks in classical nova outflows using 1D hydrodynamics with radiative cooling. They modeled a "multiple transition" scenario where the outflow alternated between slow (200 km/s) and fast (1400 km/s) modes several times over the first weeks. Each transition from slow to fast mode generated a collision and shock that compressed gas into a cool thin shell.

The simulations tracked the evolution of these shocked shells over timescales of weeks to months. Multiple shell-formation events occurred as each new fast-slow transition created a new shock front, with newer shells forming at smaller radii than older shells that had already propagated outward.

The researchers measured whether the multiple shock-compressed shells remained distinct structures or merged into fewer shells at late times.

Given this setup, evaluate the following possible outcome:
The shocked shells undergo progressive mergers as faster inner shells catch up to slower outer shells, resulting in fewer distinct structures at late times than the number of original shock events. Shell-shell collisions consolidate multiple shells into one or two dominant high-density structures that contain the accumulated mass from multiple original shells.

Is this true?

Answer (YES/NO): YES